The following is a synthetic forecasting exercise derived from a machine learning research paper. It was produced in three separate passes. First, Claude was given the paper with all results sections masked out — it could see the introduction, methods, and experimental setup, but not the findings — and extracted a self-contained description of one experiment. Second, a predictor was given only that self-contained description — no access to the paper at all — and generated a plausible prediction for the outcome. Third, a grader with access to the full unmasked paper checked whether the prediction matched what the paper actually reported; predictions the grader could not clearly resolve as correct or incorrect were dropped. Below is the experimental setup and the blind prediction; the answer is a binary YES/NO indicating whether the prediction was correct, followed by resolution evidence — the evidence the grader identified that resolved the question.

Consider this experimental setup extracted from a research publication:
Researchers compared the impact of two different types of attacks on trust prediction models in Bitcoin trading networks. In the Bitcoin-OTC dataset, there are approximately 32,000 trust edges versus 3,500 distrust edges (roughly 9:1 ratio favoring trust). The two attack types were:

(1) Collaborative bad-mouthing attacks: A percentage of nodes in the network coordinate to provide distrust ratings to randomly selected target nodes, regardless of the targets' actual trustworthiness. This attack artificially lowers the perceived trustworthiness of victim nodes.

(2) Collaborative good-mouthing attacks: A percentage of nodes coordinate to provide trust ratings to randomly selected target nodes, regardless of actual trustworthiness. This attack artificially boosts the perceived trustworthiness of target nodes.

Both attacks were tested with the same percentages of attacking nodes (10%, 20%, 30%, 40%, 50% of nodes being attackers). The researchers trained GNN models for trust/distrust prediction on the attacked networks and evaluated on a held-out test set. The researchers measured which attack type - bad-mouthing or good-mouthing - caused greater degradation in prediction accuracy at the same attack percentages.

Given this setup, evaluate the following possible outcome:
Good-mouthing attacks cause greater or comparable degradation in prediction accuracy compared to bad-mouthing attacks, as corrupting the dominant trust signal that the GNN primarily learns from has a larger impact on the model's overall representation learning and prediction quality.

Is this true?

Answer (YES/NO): NO